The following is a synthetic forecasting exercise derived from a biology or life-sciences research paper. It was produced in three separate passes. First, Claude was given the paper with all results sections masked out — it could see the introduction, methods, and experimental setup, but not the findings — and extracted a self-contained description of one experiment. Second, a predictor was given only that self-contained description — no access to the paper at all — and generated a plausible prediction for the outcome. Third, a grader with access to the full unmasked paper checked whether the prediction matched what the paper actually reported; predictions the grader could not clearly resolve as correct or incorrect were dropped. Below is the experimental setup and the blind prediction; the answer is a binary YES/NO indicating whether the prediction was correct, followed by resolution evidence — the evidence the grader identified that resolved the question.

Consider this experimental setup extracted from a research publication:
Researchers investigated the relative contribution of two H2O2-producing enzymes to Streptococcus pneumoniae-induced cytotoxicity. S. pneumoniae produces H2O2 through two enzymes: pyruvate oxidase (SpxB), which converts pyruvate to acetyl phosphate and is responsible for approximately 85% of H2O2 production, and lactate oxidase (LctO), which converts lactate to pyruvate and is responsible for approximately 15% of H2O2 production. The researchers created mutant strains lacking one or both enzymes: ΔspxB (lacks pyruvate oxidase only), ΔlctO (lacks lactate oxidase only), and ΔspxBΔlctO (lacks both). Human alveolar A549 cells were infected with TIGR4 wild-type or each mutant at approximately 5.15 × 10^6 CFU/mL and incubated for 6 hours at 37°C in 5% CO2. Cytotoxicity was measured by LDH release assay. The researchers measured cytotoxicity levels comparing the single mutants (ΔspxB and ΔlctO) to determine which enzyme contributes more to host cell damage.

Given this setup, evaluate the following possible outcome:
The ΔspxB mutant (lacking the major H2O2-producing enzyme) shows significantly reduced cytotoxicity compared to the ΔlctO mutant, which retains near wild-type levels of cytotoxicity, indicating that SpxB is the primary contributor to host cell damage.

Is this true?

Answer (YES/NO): YES